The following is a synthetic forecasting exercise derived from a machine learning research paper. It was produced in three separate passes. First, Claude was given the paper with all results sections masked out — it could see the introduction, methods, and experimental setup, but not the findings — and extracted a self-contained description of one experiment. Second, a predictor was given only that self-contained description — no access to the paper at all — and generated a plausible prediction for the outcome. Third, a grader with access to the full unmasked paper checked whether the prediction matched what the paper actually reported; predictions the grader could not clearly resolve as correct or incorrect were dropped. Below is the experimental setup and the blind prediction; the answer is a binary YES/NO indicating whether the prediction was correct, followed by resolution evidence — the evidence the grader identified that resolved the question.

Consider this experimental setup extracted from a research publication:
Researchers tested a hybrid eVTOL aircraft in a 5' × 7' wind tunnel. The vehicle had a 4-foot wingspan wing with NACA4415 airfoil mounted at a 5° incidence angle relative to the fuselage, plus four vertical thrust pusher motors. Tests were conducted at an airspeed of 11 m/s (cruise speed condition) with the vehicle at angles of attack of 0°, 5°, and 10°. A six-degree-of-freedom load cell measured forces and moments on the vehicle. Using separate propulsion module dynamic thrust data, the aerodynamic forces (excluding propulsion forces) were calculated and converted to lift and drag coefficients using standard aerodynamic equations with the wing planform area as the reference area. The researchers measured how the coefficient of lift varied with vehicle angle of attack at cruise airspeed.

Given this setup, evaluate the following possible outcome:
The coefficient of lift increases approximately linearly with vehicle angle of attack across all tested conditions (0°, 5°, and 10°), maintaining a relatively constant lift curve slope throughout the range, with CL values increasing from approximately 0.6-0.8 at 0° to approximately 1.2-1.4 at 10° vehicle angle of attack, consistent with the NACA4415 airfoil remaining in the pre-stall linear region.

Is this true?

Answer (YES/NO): NO